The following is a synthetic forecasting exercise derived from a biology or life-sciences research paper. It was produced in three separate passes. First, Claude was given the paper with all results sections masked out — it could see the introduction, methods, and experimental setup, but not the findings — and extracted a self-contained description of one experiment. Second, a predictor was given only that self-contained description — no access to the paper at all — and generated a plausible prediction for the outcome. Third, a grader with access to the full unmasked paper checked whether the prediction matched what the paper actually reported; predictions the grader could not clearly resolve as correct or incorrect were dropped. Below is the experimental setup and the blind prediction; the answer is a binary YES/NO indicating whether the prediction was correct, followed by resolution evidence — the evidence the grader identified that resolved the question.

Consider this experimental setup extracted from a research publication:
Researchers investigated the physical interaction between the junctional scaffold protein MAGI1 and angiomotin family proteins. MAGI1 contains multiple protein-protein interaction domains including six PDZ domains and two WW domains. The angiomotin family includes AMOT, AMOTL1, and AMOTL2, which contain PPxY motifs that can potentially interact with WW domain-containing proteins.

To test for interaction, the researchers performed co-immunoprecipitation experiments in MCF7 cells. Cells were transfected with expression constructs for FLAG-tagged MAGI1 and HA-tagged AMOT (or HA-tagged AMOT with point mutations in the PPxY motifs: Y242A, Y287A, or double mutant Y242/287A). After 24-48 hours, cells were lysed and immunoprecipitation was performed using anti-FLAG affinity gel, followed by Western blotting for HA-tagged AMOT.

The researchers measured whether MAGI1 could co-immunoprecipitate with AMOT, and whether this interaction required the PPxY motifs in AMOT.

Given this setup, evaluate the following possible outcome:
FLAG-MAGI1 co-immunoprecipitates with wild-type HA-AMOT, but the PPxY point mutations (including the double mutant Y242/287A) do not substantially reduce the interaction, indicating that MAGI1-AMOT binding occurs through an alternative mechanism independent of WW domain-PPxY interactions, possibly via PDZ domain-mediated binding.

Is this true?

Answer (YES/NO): NO